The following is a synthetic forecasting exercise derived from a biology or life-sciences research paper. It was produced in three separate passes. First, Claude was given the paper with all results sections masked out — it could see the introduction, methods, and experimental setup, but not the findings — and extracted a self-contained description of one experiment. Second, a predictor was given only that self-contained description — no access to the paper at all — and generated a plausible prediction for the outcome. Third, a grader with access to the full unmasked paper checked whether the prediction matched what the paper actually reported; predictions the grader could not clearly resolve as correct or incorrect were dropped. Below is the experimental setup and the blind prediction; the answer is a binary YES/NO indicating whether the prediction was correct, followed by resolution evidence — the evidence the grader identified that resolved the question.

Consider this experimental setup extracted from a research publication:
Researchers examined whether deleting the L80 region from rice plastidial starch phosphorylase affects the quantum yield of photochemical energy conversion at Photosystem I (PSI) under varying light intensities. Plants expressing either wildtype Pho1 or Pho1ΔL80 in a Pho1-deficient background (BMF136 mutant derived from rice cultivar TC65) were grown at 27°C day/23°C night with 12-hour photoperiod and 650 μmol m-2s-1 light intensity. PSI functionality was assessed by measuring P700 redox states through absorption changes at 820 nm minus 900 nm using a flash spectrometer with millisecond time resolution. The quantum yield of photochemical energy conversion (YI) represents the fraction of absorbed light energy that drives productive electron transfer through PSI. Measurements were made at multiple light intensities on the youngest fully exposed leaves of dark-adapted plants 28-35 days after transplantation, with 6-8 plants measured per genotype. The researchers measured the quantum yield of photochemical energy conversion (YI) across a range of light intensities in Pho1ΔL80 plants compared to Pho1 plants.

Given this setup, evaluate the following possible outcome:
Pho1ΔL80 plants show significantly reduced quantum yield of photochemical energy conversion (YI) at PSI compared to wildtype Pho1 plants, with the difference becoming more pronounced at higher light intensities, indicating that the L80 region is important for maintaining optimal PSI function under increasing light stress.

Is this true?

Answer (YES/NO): NO